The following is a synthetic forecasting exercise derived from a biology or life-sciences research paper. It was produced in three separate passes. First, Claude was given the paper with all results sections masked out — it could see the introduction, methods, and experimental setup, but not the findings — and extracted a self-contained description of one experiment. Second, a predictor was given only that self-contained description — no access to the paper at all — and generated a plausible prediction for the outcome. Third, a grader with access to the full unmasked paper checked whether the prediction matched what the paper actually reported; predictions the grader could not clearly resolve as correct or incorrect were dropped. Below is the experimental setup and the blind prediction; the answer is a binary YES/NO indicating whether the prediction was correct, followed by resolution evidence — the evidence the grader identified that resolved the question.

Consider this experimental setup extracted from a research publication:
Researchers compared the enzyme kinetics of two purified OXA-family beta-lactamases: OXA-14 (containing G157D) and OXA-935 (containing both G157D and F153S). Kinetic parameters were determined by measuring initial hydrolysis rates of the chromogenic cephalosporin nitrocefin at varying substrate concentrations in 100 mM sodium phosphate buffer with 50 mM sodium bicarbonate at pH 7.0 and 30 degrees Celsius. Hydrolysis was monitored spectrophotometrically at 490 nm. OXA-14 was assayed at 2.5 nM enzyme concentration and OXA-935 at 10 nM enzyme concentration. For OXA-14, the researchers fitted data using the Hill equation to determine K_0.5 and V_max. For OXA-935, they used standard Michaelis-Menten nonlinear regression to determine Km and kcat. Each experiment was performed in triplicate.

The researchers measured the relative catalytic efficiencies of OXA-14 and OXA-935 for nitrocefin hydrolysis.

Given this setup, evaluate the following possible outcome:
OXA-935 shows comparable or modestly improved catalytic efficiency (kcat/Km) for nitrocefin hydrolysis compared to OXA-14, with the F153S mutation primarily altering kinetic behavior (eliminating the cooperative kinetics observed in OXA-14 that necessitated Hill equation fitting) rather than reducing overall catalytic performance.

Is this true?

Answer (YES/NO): NO